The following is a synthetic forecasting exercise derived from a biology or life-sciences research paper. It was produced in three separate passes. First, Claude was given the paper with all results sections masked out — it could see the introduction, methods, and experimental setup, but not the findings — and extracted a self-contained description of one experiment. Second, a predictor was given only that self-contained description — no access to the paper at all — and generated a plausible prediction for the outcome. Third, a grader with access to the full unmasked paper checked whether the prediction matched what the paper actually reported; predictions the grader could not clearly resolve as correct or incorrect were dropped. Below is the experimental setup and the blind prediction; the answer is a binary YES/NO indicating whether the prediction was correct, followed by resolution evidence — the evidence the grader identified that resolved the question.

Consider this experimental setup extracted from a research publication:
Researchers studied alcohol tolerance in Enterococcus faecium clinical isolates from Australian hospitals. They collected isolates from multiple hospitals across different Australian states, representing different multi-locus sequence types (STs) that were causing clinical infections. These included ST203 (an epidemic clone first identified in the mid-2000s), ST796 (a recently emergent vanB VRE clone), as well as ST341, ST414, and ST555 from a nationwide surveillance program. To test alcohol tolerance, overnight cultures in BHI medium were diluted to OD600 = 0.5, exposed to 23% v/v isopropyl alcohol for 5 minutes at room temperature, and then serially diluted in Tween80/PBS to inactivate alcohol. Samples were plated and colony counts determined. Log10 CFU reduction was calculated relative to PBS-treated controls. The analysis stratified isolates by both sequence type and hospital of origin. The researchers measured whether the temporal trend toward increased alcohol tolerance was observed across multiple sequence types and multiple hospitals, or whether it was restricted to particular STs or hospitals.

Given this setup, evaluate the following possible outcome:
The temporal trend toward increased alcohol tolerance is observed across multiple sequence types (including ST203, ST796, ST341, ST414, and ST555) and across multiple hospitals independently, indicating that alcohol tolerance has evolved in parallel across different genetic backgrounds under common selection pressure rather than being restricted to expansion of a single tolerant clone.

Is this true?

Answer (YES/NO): YES